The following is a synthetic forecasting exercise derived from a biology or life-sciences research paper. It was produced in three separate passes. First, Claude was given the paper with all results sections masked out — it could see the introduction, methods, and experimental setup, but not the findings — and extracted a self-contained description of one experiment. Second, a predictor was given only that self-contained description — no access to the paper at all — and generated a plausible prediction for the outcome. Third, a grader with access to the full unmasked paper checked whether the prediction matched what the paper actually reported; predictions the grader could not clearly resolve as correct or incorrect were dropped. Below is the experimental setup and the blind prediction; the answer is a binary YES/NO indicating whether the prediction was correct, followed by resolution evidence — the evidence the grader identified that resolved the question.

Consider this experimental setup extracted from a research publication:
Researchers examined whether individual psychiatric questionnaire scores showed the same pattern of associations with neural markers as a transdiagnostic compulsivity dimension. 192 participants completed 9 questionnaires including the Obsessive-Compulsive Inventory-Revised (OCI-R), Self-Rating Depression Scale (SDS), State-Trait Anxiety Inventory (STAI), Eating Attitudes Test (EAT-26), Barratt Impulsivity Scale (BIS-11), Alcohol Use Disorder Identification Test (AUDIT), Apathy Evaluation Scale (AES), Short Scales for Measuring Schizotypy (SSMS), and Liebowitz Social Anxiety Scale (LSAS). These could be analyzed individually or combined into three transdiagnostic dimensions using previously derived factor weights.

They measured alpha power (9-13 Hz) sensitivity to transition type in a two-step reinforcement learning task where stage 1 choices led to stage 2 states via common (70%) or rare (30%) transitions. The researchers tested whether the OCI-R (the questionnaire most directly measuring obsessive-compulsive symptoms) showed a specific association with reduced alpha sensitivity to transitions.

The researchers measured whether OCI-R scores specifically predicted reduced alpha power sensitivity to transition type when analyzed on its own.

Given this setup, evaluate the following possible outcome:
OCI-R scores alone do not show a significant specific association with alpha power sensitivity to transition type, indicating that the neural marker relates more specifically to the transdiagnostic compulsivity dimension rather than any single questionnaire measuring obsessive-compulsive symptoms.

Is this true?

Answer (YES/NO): NO